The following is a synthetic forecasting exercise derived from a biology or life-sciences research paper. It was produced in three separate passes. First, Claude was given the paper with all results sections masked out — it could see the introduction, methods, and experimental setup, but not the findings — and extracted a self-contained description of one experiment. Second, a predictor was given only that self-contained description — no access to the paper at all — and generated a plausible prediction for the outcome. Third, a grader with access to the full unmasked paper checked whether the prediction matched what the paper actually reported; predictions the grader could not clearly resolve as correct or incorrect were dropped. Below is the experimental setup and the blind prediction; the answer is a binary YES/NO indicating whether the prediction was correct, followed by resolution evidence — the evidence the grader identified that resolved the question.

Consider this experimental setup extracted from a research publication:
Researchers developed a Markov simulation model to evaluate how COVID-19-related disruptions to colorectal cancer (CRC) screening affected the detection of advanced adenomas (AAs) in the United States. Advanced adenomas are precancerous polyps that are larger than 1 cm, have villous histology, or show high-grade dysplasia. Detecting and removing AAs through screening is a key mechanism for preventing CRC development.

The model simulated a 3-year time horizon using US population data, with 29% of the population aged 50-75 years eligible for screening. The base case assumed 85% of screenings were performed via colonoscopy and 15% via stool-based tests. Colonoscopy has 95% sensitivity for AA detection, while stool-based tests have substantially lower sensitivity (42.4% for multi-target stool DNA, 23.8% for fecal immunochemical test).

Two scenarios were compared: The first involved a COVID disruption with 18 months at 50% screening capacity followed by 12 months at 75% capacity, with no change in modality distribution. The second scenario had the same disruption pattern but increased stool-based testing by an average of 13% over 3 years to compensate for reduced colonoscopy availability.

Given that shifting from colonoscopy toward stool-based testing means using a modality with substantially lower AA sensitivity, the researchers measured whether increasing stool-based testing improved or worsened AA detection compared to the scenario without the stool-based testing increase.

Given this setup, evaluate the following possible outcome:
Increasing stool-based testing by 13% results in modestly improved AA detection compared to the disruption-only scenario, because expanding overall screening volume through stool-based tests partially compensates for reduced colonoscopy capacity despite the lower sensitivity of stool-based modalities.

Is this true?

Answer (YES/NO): YES